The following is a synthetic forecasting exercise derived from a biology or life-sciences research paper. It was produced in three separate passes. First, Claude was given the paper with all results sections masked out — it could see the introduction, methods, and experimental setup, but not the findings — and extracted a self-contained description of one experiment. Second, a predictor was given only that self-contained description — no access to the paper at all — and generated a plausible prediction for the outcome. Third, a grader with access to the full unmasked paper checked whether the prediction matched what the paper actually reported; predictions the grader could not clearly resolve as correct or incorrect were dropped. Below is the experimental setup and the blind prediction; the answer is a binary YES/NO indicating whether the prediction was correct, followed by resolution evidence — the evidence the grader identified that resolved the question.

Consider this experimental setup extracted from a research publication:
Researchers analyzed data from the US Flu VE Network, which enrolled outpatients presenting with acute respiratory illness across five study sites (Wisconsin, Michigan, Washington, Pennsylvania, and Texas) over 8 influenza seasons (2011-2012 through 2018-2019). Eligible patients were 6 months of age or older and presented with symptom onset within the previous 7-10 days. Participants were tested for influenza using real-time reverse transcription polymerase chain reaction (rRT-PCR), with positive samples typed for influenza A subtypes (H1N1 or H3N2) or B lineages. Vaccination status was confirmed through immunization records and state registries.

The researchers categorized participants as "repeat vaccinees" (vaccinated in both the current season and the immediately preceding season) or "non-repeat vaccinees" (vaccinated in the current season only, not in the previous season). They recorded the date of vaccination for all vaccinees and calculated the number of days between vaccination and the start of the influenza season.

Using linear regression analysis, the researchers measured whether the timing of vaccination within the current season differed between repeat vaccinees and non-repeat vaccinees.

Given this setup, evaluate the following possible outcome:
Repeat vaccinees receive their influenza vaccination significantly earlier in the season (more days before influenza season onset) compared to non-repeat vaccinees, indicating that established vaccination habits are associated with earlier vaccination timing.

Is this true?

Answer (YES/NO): YES